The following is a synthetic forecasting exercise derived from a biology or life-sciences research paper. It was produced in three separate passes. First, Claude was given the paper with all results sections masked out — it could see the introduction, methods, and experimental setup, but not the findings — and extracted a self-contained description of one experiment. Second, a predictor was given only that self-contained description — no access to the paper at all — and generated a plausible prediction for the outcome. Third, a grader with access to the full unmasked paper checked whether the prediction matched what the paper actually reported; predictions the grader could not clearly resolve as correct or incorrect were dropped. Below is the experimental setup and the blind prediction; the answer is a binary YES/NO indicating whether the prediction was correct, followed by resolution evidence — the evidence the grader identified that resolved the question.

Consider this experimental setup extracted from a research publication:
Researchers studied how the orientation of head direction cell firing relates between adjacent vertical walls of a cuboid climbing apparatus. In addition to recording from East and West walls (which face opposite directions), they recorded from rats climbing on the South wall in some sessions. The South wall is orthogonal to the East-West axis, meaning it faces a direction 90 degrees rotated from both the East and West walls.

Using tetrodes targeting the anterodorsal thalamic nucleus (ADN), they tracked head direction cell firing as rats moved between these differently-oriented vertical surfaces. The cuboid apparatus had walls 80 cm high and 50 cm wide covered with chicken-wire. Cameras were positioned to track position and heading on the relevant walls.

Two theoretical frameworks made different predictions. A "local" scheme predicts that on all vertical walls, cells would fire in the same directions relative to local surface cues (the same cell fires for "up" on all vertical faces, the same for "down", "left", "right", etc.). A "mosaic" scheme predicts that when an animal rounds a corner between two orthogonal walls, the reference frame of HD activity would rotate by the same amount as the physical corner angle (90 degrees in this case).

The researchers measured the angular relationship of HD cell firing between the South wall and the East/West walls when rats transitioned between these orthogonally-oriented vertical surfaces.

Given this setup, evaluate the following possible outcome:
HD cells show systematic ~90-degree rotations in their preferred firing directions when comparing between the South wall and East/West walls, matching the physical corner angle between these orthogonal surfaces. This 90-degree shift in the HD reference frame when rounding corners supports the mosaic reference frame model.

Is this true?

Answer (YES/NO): YES